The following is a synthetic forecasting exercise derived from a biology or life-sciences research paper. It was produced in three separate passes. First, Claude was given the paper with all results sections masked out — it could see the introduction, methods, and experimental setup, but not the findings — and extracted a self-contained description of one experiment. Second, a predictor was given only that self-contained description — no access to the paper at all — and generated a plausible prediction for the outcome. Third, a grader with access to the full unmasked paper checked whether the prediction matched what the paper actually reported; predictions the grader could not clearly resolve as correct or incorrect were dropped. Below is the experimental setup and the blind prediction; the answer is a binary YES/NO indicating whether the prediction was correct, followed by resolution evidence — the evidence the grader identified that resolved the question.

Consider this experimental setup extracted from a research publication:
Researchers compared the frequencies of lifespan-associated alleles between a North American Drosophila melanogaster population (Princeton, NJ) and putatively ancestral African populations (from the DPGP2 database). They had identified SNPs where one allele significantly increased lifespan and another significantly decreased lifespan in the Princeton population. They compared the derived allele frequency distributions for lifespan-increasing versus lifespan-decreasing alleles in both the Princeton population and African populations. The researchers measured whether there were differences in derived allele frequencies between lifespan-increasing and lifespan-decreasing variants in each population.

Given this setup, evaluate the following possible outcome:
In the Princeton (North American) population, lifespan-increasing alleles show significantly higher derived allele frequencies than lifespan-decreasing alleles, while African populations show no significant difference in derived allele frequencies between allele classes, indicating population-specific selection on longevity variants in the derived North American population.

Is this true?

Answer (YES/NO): NO